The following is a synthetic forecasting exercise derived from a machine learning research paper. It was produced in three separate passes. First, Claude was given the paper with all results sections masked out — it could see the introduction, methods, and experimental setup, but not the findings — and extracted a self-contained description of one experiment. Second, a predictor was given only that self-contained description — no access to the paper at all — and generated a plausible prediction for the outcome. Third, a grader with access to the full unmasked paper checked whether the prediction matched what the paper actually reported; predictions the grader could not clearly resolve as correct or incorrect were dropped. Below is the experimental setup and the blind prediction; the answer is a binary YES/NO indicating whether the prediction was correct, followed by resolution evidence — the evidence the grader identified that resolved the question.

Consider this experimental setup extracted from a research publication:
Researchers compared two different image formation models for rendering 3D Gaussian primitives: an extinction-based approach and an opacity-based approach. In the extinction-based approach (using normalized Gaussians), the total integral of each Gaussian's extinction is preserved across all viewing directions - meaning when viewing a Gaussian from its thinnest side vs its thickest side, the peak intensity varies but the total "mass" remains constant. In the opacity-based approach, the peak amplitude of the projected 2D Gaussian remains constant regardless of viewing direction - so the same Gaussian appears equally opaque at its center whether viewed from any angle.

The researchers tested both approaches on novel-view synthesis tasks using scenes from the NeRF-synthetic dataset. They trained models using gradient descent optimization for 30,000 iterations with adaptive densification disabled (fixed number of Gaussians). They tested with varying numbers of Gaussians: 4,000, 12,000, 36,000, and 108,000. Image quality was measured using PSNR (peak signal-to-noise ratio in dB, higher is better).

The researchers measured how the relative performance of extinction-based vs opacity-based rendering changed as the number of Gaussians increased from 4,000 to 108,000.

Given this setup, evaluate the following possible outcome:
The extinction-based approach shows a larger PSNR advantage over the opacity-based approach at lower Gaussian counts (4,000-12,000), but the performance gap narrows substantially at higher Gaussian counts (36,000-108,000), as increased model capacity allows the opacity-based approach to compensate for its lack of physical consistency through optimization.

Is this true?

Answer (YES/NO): NO